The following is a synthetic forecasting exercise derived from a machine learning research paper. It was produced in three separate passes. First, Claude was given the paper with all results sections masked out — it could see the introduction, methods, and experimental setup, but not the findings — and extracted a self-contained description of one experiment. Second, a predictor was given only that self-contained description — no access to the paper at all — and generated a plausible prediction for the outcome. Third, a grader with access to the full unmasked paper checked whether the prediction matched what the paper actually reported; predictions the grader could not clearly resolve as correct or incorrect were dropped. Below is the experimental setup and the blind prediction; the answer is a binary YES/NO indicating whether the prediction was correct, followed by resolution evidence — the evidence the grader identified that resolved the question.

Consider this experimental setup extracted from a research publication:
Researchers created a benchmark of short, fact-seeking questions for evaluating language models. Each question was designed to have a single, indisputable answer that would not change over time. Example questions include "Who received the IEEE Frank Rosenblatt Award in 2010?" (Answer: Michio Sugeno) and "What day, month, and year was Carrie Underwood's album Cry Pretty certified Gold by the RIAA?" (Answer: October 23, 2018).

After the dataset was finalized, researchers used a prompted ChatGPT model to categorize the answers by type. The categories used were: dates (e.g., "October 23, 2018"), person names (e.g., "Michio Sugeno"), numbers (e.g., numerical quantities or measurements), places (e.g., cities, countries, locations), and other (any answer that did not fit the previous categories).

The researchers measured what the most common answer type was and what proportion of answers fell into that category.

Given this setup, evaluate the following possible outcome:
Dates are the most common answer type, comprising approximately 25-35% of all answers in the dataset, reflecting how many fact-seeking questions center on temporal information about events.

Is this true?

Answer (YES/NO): YES